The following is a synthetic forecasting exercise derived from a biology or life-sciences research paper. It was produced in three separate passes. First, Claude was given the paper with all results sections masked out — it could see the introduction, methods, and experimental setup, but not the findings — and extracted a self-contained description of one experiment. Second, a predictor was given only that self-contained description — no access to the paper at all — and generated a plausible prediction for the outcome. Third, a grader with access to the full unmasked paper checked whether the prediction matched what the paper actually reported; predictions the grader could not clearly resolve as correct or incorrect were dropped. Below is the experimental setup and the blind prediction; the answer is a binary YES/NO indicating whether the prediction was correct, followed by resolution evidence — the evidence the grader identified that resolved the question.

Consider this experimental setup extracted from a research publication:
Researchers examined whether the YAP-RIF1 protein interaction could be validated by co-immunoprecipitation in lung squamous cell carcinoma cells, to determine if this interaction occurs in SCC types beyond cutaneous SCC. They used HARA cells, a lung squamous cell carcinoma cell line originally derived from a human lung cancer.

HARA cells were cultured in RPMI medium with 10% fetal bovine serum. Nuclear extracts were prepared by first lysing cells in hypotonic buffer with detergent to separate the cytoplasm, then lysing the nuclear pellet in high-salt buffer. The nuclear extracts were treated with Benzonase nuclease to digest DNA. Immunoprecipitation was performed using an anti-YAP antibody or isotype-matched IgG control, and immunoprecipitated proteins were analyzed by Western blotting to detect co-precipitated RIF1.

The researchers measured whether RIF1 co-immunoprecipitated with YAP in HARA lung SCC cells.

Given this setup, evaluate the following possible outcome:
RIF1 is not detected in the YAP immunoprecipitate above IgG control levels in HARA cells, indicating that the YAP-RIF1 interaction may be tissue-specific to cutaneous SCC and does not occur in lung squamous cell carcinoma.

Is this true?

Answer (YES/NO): NO